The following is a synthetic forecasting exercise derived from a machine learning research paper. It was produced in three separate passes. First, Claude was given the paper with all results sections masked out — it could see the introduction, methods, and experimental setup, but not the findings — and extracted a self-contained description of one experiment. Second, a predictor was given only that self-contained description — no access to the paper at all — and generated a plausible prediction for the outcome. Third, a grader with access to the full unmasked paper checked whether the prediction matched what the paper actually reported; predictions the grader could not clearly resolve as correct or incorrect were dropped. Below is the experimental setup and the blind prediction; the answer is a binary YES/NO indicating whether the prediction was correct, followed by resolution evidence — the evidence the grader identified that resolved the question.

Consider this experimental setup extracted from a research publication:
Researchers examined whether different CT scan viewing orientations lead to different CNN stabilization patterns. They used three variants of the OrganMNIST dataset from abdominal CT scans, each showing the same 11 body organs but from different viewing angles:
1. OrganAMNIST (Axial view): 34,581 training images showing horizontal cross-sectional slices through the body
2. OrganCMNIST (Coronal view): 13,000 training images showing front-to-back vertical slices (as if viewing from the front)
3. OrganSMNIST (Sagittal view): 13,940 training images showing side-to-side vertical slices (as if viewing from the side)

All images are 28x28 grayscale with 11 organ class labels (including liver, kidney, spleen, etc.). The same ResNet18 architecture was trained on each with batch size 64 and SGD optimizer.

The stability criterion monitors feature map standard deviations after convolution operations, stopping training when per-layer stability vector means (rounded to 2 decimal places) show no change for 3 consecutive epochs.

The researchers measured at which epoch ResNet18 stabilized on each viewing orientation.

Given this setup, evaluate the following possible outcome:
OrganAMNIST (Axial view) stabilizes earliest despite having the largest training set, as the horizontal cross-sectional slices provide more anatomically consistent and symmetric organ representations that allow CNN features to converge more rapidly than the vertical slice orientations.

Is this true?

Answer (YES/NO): NO